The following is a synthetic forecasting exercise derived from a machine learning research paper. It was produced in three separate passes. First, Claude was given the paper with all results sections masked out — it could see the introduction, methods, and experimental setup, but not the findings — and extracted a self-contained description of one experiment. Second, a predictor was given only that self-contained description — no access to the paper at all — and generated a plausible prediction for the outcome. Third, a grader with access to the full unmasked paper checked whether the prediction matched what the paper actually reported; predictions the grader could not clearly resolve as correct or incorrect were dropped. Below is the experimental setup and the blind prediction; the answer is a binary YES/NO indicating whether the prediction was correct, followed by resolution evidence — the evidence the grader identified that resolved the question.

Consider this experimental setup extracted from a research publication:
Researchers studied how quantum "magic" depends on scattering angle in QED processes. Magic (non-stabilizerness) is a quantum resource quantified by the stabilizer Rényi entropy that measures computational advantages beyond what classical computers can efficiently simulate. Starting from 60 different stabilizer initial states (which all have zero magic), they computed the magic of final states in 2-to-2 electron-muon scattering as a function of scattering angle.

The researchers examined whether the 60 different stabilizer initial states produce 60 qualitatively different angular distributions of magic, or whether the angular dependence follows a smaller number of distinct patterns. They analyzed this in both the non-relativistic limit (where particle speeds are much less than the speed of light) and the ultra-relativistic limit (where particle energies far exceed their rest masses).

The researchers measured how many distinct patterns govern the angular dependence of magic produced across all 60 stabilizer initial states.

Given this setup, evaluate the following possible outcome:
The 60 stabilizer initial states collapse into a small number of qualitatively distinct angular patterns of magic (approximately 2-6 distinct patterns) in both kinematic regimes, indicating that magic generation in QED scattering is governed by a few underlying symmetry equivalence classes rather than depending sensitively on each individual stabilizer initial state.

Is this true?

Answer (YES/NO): NO